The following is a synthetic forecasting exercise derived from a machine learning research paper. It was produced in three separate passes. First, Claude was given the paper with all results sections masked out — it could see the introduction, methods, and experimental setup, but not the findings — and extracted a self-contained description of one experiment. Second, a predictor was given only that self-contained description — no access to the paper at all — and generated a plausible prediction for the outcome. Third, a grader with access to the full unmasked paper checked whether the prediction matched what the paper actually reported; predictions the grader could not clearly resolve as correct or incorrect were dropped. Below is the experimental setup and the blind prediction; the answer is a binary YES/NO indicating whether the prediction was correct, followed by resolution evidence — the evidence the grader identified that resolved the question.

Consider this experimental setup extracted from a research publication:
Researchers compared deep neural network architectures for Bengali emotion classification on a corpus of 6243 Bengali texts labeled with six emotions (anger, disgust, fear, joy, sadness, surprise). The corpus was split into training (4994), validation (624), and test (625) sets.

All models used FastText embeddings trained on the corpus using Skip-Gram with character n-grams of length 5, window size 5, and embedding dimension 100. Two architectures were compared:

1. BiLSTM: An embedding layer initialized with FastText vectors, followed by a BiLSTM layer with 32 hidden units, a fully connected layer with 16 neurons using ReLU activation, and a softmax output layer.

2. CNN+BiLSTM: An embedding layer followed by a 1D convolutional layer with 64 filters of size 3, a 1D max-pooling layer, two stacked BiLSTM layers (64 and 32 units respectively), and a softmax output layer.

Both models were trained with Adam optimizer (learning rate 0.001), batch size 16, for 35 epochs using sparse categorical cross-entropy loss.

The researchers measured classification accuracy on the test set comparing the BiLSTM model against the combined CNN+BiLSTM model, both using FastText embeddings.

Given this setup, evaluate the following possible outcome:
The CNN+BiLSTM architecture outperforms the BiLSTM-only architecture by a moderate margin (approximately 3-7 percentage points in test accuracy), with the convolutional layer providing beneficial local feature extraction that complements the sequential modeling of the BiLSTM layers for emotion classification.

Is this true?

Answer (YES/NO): NO